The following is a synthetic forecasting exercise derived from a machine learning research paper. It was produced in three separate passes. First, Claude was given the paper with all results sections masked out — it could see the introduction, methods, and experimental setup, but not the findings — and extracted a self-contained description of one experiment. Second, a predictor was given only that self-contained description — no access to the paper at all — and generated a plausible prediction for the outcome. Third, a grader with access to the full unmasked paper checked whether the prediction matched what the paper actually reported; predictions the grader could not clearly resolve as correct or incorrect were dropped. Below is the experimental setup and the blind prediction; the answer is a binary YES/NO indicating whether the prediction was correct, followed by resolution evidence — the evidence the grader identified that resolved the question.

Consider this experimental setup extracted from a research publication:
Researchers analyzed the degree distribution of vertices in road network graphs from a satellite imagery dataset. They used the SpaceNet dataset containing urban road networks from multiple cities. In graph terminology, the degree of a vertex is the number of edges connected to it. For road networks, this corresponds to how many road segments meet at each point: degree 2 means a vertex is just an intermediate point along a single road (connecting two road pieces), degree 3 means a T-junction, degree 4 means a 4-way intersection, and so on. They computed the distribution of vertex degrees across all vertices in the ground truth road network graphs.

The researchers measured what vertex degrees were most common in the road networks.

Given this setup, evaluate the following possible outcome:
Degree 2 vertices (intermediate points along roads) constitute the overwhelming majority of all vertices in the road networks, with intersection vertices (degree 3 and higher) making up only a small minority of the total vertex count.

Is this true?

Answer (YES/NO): YES